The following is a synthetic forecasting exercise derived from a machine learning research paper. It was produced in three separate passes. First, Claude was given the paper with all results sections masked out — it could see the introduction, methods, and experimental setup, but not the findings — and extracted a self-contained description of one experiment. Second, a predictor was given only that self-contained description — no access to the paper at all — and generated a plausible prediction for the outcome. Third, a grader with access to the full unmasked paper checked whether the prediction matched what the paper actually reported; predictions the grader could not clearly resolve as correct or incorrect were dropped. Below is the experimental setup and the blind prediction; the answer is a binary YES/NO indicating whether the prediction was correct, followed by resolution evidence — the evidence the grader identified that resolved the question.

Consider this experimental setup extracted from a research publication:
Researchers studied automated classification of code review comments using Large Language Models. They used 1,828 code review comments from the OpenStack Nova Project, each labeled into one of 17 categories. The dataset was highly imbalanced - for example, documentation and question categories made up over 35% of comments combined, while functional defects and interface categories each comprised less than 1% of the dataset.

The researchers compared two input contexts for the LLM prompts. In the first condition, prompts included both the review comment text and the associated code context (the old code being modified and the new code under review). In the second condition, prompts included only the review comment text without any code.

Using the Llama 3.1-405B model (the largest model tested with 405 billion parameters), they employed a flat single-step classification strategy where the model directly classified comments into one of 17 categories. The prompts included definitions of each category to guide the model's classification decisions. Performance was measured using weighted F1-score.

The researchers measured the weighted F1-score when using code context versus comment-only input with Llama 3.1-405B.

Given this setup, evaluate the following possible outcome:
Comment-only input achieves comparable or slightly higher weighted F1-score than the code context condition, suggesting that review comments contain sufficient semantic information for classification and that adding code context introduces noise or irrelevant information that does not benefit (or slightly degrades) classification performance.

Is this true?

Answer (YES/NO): NO